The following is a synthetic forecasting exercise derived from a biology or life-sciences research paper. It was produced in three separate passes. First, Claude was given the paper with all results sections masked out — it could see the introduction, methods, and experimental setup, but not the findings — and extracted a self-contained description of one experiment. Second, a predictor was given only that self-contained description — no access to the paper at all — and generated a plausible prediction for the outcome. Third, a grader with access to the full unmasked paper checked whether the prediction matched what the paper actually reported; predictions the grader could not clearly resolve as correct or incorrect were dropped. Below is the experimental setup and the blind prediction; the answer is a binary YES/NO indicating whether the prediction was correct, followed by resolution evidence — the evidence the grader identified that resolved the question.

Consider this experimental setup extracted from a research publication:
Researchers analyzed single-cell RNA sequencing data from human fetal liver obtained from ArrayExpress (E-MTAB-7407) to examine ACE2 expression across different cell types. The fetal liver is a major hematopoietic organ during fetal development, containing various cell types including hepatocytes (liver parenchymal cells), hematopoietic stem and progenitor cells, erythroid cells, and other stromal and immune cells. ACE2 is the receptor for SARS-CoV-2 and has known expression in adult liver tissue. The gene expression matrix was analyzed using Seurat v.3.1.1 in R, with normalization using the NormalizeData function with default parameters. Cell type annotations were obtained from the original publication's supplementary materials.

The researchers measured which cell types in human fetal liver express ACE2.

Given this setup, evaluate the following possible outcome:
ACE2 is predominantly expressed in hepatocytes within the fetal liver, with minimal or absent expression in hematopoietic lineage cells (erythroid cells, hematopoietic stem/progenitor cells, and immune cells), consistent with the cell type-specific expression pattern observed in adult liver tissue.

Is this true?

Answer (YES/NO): NO